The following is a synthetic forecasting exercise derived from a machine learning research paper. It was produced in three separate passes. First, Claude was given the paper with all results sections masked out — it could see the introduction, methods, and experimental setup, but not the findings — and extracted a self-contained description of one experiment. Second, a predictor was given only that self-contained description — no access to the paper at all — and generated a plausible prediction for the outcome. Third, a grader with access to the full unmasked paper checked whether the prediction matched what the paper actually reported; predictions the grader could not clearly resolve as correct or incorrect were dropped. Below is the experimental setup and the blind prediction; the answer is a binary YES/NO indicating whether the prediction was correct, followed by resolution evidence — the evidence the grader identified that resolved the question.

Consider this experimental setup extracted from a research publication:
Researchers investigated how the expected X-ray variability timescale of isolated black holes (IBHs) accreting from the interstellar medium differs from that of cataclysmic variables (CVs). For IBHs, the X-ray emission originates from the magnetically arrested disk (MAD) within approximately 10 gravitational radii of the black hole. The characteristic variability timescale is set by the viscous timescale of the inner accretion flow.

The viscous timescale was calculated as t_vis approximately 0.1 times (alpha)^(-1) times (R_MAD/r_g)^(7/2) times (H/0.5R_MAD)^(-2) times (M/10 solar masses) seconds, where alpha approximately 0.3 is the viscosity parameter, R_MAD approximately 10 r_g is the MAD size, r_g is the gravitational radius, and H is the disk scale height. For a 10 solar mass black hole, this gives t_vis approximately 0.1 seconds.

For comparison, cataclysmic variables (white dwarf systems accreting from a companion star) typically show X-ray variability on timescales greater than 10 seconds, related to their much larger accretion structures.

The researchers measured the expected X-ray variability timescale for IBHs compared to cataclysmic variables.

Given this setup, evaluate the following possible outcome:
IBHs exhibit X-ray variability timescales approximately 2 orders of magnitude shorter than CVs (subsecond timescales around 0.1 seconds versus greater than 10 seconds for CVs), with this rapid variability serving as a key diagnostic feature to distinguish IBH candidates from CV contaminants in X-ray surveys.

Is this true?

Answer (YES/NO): YES